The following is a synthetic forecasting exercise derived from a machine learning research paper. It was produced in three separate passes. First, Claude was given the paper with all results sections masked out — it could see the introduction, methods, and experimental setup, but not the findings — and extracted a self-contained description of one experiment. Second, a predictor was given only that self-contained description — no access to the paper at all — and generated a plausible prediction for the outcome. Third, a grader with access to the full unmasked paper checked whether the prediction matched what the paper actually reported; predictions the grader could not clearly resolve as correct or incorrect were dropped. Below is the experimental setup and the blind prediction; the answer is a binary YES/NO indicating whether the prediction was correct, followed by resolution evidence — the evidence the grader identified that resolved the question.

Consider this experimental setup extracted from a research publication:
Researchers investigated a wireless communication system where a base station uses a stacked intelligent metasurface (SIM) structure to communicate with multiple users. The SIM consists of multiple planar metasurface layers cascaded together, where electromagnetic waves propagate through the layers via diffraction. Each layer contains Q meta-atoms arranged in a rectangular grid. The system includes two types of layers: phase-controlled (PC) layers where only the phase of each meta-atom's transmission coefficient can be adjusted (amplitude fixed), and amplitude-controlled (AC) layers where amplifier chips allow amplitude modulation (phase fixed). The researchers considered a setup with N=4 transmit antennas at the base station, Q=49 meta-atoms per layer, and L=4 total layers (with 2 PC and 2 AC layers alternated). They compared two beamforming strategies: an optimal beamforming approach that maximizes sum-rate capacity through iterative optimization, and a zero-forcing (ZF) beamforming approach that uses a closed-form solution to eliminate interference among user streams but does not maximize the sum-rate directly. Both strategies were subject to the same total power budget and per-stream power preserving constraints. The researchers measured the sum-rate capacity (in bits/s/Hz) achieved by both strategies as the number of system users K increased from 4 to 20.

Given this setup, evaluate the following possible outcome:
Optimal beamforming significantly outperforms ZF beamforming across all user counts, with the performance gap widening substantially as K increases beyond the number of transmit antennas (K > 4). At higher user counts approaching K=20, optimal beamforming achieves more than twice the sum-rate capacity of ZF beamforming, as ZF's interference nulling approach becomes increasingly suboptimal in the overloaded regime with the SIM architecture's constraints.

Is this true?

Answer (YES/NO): NO